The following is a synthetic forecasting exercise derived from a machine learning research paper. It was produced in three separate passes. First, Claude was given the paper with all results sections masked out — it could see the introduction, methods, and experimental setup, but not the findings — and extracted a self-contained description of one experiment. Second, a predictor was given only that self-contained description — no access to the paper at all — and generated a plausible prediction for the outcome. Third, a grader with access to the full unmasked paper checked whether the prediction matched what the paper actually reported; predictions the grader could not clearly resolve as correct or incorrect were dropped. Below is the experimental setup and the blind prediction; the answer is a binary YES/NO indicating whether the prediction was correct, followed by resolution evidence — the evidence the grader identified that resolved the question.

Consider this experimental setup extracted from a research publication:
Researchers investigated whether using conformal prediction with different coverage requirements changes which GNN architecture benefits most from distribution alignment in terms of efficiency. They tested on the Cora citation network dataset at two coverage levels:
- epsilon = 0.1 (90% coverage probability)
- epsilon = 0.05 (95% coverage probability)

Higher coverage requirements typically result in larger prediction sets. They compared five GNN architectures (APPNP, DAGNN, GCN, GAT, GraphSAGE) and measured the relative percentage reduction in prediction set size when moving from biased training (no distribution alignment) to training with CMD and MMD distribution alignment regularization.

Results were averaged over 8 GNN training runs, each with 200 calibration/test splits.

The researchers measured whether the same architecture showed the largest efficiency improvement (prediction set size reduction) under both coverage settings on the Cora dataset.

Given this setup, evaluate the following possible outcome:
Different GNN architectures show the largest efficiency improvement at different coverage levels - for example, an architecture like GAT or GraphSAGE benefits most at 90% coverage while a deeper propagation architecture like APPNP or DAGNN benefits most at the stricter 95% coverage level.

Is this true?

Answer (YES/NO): NO